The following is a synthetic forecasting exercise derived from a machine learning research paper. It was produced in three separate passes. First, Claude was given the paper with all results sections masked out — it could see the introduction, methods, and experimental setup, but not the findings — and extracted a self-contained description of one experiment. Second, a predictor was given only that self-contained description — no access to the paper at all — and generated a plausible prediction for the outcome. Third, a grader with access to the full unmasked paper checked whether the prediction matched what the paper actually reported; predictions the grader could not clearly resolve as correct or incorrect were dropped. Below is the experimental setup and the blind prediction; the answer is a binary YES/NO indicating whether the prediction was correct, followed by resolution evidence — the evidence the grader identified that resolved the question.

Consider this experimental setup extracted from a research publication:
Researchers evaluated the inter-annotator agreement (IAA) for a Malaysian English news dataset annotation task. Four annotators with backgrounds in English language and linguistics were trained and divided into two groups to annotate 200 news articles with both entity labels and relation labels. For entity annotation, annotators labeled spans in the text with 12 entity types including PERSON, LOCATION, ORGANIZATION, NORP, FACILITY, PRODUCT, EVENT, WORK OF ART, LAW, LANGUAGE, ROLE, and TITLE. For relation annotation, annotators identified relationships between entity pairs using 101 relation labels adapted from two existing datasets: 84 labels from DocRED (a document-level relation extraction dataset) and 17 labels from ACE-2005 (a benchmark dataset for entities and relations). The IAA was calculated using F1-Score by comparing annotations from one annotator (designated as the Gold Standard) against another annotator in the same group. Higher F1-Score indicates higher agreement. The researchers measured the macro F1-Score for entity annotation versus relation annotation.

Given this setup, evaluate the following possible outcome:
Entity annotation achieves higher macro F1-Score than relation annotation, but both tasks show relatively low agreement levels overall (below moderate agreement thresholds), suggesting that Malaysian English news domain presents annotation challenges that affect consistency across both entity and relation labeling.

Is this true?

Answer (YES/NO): NO